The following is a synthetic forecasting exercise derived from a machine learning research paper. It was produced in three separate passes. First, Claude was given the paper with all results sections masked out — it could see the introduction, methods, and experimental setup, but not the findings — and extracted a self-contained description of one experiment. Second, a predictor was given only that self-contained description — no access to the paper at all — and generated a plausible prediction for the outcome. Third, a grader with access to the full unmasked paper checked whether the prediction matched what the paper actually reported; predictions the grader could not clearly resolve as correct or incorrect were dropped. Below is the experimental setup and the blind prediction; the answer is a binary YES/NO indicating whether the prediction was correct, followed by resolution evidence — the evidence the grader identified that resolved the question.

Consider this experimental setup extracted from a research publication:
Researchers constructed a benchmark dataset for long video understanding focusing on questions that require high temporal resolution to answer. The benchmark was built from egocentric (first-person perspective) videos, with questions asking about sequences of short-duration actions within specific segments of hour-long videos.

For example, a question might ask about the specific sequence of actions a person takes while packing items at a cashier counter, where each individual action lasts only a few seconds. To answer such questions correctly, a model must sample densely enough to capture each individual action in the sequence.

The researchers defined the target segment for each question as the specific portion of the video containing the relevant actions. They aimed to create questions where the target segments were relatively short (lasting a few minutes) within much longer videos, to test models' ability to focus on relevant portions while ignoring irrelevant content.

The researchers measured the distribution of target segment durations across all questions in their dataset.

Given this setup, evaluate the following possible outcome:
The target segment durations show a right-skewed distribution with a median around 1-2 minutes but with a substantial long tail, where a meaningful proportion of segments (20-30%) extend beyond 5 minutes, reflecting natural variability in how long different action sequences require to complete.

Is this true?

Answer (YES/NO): NO